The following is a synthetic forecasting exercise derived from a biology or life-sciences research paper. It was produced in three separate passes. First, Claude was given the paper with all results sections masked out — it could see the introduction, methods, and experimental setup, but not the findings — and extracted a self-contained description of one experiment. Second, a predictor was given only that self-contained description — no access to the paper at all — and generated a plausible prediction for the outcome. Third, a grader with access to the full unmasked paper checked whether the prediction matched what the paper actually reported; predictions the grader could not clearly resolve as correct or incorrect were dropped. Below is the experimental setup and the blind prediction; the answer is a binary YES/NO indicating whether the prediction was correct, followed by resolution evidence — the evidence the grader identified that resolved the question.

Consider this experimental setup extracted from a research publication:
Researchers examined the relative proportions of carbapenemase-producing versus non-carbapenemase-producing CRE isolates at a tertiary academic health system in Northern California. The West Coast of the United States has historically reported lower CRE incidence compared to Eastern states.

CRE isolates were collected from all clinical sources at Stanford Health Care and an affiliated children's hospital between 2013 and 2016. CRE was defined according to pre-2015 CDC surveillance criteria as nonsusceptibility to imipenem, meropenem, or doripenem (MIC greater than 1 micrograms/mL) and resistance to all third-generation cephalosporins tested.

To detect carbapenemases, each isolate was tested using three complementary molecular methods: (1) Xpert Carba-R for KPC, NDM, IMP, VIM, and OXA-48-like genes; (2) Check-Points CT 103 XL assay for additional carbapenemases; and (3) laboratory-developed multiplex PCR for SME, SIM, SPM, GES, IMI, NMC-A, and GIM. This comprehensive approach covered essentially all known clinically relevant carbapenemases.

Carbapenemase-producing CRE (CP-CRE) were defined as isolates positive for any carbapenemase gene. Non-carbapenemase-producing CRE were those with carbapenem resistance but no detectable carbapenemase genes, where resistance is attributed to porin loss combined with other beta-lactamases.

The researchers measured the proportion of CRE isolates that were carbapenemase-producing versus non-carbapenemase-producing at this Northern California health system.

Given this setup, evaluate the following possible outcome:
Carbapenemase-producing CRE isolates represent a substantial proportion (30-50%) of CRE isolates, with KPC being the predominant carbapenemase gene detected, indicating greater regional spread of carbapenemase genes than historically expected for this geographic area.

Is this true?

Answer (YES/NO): NO